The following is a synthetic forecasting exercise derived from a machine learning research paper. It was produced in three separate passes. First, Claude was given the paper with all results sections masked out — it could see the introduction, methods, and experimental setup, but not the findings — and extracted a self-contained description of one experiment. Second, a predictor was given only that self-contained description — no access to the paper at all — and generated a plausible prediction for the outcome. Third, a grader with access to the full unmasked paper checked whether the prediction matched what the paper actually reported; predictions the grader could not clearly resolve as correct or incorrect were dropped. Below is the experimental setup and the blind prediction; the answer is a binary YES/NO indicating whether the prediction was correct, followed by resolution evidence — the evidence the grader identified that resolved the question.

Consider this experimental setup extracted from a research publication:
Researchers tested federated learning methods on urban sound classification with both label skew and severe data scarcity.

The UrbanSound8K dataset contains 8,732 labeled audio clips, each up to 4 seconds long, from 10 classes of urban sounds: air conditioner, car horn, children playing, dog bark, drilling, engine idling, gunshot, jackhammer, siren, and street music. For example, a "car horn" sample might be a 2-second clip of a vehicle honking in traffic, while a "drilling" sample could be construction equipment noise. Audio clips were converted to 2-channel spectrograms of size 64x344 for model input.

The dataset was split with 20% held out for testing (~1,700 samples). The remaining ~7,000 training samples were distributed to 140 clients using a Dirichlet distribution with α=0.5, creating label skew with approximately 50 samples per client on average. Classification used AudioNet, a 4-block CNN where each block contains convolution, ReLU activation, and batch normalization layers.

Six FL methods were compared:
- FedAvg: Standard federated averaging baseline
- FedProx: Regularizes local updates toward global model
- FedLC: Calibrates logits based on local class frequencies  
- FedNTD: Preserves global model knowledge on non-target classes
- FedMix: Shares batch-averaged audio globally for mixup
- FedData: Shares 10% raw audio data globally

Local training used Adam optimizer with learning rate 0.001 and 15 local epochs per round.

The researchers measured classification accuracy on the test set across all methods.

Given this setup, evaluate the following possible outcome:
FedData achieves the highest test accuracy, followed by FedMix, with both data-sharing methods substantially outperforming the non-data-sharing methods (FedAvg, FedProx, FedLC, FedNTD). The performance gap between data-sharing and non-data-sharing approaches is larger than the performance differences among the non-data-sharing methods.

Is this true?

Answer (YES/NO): NO